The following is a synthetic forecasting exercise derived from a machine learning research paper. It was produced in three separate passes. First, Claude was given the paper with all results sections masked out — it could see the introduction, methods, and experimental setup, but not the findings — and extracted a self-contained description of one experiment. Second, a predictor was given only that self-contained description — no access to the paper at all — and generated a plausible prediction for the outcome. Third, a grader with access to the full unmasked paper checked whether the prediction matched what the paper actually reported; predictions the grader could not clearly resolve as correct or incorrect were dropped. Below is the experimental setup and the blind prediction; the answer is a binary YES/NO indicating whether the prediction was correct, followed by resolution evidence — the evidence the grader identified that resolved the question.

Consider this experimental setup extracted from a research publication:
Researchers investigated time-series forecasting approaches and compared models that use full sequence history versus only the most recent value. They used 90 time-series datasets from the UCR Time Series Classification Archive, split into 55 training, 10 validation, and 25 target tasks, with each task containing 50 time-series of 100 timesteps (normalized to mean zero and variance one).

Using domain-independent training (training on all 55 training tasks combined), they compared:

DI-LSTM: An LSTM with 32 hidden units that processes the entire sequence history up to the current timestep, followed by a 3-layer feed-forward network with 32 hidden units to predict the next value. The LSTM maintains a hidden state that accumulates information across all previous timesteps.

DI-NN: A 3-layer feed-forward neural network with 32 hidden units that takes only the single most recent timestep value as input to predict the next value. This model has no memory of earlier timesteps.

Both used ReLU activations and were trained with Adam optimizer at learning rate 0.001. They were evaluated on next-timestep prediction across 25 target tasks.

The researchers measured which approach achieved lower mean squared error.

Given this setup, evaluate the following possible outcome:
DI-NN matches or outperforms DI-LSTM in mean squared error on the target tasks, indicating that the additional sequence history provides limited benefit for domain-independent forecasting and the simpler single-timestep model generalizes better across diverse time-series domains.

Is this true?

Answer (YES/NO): NO